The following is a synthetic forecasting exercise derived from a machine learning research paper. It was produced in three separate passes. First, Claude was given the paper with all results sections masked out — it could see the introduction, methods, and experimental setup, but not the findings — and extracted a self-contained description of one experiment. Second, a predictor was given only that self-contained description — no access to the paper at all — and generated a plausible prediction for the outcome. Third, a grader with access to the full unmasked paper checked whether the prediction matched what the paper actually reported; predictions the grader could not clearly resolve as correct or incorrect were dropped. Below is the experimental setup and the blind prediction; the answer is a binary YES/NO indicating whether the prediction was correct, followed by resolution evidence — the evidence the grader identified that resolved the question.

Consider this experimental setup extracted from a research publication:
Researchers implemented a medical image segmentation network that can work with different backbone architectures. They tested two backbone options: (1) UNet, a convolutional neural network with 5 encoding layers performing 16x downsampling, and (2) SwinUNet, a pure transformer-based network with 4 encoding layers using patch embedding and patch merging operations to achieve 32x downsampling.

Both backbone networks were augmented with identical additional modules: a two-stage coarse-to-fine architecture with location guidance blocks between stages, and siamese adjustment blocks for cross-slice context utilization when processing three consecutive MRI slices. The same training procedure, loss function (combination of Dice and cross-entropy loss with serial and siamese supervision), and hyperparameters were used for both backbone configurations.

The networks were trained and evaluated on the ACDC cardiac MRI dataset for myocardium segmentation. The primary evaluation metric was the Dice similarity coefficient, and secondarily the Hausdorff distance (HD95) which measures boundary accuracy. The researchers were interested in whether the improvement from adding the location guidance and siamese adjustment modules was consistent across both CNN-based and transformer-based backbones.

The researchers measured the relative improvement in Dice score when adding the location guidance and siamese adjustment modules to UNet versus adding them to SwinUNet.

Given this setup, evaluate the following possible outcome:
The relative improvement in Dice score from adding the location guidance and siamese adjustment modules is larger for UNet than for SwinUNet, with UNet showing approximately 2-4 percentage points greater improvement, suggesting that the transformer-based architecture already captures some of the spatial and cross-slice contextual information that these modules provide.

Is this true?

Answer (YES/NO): NO